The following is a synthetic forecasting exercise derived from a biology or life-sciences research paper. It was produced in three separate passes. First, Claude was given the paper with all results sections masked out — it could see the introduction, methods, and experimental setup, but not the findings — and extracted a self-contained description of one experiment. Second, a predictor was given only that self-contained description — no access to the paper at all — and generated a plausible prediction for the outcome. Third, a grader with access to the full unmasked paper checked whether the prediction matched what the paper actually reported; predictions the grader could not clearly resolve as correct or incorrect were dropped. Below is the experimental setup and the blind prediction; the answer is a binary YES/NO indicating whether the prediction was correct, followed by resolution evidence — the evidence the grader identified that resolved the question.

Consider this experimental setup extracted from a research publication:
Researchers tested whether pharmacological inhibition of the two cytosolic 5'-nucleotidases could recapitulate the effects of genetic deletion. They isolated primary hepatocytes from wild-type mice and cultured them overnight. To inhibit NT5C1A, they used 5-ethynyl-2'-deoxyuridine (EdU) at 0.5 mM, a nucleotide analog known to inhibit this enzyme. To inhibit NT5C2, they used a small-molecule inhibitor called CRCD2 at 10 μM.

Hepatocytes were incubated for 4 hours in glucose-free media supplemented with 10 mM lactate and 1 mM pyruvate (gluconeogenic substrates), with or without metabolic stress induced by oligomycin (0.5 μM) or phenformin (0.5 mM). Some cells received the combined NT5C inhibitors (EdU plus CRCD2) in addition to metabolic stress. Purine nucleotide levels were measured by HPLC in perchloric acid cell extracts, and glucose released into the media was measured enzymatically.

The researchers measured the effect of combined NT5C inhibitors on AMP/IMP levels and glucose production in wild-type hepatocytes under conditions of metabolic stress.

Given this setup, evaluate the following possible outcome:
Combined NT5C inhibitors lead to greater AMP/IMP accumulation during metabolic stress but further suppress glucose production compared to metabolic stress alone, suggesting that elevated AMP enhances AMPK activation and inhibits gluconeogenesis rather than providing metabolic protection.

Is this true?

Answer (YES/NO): YES